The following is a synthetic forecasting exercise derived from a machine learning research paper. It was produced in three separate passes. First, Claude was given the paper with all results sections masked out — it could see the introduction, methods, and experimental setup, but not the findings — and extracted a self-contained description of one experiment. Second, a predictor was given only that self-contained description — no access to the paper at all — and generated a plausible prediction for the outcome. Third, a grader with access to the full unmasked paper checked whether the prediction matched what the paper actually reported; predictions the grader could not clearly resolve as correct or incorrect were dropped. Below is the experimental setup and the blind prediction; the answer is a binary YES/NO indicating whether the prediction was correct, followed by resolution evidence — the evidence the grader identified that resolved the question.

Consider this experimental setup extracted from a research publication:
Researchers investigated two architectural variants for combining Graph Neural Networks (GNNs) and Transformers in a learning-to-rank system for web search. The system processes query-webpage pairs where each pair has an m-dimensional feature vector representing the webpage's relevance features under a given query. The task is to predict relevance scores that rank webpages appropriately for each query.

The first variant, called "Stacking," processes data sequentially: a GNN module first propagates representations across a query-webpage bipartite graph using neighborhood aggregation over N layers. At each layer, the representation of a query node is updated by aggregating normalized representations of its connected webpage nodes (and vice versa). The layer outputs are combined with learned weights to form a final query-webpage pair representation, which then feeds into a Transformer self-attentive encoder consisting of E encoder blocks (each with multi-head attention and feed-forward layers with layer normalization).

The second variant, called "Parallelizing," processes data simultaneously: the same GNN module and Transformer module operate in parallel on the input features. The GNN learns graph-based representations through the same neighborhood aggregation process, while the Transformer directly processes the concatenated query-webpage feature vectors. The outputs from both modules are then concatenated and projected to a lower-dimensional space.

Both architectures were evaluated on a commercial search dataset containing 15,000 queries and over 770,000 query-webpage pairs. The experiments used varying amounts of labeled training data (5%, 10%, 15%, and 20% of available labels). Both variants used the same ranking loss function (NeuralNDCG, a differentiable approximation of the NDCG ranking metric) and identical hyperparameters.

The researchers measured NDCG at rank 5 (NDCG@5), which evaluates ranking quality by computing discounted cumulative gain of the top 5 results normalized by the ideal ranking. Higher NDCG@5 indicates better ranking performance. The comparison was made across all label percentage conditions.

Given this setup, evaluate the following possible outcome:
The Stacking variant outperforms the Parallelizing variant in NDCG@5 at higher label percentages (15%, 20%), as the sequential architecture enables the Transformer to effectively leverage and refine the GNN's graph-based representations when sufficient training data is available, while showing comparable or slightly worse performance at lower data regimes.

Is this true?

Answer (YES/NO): NO